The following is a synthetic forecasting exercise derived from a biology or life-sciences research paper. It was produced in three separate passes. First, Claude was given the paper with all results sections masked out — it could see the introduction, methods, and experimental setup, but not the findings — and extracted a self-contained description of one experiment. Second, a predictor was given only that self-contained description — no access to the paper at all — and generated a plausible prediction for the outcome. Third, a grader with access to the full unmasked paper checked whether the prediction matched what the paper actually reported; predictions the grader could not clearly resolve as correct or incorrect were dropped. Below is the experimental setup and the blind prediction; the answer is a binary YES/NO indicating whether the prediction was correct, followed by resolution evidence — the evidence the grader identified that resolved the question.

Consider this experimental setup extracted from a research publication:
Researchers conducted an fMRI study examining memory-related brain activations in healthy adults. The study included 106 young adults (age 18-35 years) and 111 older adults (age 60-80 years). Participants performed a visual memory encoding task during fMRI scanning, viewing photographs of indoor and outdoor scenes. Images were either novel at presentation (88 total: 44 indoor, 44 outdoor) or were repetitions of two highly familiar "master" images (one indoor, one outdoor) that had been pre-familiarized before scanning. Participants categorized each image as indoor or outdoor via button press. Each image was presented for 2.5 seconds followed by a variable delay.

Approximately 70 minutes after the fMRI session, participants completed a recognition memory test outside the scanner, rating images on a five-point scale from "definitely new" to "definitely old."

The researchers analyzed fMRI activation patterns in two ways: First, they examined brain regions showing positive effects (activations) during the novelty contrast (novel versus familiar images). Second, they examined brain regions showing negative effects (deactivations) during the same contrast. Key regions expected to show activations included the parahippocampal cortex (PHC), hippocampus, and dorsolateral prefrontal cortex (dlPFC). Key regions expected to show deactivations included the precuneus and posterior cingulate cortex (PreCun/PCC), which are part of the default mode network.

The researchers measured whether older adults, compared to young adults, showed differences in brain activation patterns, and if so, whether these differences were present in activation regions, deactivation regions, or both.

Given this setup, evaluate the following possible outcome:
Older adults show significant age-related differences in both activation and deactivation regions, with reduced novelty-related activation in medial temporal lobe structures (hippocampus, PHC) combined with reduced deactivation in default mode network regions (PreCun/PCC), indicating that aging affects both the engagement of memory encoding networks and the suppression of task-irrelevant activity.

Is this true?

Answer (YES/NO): NO